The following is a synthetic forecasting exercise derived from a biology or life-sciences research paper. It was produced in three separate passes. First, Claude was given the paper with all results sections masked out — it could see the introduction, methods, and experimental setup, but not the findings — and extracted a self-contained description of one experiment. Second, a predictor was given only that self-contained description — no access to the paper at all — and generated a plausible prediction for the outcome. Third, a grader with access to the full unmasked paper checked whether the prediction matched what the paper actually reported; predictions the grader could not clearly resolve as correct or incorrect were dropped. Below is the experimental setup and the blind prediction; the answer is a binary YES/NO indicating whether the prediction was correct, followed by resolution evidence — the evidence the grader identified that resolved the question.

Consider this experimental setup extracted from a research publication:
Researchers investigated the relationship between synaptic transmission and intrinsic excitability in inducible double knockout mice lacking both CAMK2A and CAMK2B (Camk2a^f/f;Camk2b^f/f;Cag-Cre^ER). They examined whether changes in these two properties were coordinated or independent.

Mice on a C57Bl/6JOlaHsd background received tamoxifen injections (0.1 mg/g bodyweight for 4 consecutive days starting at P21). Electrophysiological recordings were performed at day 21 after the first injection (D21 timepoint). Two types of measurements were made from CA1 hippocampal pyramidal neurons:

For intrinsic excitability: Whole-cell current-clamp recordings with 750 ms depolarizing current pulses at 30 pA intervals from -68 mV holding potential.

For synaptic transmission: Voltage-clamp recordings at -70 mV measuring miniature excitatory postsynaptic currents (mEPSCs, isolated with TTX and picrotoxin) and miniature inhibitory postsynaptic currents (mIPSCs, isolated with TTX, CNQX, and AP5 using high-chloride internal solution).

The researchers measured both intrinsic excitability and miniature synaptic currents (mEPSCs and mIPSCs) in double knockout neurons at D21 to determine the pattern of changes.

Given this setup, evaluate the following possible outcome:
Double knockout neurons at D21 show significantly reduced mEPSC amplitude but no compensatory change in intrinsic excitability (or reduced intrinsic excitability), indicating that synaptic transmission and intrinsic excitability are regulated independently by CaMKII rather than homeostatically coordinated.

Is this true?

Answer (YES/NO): NO